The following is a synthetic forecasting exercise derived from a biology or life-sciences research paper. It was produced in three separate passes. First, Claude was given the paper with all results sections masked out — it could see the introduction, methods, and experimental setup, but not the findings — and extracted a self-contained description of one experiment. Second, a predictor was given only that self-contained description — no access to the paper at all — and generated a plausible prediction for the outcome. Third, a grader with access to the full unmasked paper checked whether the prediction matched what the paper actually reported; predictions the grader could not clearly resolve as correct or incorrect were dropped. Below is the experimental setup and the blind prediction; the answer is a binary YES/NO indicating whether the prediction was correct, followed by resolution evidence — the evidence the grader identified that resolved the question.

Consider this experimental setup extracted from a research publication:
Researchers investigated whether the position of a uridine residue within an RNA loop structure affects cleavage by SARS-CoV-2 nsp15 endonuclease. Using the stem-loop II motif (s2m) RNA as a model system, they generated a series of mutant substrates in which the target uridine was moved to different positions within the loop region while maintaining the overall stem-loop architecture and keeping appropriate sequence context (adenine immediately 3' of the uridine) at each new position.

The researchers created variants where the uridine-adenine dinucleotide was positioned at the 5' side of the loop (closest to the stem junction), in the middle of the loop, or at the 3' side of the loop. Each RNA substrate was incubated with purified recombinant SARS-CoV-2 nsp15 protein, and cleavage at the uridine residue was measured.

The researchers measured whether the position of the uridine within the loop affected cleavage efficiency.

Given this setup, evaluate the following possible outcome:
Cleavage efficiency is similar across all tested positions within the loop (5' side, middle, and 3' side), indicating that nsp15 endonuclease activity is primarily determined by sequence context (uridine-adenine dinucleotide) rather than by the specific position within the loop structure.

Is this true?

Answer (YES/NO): NO